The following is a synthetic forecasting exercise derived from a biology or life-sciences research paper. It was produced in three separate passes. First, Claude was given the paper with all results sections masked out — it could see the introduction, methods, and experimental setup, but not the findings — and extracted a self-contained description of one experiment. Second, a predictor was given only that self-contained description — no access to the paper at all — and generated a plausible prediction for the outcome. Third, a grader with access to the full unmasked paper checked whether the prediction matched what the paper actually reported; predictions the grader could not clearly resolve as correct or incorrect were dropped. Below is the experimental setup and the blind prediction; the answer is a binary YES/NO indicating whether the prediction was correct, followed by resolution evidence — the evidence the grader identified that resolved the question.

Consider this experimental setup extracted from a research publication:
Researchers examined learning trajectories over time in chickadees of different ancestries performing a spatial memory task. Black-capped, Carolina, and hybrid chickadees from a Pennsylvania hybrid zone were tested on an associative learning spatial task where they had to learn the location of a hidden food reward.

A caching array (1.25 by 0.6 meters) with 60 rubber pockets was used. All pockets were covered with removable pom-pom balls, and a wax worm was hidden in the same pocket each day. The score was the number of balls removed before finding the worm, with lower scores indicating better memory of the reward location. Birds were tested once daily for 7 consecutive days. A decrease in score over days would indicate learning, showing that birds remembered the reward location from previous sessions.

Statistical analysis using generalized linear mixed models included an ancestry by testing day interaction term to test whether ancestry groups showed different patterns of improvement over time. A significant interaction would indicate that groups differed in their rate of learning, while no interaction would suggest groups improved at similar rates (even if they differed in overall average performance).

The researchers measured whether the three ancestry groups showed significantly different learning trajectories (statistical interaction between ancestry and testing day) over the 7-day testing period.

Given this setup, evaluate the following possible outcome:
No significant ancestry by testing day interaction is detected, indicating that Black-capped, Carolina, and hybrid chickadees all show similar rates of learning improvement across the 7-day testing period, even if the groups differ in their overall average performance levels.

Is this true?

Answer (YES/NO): YES